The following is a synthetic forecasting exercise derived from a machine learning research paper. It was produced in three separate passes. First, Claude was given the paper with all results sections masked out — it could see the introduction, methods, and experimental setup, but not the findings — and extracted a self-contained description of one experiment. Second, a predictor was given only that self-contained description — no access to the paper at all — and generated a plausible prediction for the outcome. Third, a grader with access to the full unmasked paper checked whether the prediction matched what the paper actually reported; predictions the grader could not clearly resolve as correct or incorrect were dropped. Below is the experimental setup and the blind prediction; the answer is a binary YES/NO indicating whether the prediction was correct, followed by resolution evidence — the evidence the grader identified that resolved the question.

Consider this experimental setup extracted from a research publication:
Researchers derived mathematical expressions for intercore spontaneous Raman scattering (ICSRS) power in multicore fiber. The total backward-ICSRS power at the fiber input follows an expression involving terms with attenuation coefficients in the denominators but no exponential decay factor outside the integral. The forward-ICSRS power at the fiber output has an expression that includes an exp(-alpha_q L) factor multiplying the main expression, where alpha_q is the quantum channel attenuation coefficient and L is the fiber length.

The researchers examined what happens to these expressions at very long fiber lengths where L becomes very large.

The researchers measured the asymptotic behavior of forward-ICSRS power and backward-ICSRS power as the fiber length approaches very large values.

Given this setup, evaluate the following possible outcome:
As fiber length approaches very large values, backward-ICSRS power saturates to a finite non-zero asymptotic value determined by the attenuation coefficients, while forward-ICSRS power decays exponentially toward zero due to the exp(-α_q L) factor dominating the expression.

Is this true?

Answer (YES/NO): YES